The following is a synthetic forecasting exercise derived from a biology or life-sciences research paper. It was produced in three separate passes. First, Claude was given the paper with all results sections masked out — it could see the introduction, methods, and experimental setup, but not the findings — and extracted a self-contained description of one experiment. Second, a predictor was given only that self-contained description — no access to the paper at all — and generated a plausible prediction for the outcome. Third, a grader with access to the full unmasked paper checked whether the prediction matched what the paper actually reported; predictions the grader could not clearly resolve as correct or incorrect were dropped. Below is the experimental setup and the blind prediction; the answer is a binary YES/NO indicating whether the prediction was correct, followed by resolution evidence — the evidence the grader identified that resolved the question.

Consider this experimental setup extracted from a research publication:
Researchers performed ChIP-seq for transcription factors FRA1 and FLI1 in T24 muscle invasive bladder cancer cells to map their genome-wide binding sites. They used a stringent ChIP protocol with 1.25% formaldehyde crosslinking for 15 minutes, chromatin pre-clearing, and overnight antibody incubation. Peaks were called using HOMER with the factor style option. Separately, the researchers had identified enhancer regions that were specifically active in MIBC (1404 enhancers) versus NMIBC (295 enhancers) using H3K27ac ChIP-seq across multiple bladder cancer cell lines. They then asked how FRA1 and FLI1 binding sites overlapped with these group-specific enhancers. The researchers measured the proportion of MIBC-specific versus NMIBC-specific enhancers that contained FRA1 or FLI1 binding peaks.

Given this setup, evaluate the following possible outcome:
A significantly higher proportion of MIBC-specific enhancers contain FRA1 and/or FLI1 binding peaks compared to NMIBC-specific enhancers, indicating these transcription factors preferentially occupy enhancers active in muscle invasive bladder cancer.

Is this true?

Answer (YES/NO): YES